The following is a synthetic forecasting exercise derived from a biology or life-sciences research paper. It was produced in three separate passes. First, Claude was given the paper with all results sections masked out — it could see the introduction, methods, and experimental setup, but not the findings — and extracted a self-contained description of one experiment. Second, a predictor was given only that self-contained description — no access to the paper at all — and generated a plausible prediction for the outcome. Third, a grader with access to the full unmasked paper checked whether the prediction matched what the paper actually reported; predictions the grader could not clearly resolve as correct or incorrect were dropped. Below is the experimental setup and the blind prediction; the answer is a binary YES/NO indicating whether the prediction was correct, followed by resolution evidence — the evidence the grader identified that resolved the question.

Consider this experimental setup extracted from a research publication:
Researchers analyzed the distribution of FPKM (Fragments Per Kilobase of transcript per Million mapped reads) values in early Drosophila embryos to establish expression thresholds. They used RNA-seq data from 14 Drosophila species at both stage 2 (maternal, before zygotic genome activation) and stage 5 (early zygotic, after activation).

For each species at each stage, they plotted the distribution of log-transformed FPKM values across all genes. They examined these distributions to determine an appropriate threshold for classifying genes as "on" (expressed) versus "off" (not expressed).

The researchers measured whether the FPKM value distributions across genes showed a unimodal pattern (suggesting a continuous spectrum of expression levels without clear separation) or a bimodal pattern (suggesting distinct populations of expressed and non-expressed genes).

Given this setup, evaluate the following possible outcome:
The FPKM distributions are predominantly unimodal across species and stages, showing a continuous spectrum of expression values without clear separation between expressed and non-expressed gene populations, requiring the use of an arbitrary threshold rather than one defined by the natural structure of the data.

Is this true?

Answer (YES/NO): NO